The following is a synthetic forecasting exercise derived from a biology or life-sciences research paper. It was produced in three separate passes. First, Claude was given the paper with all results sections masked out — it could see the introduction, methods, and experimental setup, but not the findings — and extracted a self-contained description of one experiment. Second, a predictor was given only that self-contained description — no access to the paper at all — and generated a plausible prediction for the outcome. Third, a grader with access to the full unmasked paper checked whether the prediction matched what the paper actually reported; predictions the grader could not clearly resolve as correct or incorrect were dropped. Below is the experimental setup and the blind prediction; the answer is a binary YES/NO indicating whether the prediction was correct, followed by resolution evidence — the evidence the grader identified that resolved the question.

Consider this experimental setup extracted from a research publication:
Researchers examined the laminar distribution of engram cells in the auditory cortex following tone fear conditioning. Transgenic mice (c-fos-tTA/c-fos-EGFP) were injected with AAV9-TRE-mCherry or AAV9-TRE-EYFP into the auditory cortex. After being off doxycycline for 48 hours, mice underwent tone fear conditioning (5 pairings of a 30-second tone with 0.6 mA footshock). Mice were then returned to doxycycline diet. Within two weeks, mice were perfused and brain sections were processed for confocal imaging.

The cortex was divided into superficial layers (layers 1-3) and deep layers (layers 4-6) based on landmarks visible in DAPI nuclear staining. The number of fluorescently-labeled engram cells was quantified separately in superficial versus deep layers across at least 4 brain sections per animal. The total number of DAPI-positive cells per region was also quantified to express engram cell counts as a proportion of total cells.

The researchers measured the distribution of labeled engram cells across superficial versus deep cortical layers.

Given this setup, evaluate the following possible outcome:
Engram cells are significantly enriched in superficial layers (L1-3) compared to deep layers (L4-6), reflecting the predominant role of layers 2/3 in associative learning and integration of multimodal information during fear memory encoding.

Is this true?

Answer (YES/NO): NO